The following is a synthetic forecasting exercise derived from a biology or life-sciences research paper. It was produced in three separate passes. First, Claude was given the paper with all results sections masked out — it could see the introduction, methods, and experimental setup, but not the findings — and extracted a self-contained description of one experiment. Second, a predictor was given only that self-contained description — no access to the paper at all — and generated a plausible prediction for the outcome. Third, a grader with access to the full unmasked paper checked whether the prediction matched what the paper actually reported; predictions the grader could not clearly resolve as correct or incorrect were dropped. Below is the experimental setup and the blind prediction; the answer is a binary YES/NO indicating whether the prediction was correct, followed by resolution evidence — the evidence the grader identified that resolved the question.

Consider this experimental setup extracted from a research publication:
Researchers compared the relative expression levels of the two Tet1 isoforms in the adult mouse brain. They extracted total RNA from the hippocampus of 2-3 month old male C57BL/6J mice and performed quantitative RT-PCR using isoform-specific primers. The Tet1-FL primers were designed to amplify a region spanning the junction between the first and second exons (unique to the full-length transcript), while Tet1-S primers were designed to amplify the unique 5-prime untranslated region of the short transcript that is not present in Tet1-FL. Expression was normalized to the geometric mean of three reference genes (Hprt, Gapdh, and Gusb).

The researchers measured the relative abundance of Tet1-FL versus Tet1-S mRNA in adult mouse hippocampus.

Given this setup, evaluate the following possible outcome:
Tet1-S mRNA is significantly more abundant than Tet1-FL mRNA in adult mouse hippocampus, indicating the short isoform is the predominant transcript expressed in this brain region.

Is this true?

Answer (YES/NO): YES